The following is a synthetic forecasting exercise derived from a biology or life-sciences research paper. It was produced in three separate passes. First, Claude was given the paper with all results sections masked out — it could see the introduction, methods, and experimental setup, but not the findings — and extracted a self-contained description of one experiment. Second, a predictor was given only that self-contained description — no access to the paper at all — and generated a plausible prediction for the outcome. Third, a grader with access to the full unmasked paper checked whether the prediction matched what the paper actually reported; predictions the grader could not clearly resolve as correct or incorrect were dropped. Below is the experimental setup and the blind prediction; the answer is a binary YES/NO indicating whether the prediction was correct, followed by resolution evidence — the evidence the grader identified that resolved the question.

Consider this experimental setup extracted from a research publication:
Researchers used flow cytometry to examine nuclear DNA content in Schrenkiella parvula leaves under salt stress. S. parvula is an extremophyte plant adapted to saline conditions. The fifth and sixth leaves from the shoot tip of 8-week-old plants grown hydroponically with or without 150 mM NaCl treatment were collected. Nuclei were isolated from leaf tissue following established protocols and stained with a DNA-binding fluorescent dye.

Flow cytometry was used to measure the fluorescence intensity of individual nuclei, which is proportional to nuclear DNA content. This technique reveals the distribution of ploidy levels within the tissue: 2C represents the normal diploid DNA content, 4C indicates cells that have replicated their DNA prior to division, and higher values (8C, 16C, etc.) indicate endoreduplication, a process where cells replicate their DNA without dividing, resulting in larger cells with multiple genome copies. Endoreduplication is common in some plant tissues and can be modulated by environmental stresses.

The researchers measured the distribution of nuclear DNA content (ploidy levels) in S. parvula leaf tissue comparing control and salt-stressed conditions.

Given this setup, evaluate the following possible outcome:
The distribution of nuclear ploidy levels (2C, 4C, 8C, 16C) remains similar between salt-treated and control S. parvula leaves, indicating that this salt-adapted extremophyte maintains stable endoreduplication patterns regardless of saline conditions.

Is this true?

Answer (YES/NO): NO